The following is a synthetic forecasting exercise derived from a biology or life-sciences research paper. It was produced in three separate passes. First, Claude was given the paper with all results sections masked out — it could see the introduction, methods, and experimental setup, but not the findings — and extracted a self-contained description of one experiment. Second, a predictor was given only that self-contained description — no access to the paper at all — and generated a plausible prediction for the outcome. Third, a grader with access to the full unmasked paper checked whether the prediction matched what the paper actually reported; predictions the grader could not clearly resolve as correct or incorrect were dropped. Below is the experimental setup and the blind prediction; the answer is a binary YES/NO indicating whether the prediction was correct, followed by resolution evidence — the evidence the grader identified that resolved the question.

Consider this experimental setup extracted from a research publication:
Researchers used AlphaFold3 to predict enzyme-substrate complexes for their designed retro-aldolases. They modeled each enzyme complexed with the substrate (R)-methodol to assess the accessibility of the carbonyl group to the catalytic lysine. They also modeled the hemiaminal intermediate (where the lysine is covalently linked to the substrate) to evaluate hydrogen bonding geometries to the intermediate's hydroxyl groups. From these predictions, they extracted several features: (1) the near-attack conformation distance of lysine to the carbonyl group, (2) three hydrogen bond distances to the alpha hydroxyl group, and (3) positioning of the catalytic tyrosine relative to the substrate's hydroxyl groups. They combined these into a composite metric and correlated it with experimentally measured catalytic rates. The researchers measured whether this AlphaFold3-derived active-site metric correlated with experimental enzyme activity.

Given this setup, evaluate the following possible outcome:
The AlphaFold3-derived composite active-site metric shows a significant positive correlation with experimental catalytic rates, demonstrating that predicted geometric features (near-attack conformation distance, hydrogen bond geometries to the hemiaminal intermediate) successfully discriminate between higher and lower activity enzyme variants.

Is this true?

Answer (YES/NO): NO